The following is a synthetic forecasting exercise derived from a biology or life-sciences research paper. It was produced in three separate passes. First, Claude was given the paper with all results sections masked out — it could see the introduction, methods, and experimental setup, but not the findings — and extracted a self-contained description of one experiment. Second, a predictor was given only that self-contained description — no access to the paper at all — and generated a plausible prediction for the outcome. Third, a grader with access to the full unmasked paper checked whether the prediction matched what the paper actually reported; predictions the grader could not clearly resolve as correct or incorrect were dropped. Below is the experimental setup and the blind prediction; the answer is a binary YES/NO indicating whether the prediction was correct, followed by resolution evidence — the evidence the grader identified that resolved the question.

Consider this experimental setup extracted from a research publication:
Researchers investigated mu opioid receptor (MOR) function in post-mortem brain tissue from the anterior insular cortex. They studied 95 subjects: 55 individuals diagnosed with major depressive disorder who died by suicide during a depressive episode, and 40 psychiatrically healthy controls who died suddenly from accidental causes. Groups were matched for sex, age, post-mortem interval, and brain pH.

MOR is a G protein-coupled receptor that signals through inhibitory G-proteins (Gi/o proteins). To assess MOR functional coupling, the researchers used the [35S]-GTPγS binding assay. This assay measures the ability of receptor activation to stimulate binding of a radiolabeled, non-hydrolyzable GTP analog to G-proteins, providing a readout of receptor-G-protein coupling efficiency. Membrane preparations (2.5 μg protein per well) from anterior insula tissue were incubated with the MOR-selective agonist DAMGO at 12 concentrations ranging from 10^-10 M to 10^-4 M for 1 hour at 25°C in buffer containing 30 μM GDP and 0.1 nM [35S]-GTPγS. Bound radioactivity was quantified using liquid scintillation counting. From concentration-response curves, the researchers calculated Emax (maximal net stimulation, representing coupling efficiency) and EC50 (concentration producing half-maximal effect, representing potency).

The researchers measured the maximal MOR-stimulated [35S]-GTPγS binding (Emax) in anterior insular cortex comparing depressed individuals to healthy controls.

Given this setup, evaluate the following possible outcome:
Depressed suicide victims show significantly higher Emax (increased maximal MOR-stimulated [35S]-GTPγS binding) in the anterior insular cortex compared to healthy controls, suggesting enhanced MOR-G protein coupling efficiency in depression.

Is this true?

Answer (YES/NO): YES